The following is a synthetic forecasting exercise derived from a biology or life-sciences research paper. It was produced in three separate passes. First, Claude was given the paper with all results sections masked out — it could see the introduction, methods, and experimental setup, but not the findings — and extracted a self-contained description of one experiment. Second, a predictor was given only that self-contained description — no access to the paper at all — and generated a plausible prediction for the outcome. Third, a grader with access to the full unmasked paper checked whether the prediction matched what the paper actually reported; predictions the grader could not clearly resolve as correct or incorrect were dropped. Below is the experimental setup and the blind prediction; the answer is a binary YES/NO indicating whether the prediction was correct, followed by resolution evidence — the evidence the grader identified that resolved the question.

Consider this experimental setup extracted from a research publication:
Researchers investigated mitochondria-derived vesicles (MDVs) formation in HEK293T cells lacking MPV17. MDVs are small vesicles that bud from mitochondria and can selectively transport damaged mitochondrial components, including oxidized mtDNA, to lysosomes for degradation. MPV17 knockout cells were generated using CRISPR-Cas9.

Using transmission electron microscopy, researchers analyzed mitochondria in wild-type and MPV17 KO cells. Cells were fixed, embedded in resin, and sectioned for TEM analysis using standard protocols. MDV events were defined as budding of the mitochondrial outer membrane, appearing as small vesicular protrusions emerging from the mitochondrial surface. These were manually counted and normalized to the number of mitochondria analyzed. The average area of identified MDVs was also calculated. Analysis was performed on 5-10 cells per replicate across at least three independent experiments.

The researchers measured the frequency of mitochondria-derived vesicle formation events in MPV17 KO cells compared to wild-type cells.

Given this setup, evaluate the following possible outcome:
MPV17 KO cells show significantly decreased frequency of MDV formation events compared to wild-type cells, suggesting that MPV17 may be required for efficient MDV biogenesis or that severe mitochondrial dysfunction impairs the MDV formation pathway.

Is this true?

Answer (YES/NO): NO